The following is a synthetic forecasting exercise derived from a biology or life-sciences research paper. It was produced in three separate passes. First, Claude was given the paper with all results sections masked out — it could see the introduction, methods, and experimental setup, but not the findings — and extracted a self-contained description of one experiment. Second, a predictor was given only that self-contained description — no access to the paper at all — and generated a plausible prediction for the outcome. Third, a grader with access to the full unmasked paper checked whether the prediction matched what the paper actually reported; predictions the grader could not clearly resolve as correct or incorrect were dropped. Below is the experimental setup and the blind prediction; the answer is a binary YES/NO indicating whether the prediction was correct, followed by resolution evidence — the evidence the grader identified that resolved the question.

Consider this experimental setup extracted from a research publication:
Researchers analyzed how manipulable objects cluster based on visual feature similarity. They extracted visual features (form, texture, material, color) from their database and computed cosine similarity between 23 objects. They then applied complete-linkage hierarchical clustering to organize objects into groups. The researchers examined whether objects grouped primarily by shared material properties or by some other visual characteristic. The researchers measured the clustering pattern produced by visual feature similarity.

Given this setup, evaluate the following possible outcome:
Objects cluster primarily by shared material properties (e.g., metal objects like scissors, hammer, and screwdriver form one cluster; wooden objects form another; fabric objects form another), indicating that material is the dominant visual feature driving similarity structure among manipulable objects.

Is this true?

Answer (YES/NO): NO